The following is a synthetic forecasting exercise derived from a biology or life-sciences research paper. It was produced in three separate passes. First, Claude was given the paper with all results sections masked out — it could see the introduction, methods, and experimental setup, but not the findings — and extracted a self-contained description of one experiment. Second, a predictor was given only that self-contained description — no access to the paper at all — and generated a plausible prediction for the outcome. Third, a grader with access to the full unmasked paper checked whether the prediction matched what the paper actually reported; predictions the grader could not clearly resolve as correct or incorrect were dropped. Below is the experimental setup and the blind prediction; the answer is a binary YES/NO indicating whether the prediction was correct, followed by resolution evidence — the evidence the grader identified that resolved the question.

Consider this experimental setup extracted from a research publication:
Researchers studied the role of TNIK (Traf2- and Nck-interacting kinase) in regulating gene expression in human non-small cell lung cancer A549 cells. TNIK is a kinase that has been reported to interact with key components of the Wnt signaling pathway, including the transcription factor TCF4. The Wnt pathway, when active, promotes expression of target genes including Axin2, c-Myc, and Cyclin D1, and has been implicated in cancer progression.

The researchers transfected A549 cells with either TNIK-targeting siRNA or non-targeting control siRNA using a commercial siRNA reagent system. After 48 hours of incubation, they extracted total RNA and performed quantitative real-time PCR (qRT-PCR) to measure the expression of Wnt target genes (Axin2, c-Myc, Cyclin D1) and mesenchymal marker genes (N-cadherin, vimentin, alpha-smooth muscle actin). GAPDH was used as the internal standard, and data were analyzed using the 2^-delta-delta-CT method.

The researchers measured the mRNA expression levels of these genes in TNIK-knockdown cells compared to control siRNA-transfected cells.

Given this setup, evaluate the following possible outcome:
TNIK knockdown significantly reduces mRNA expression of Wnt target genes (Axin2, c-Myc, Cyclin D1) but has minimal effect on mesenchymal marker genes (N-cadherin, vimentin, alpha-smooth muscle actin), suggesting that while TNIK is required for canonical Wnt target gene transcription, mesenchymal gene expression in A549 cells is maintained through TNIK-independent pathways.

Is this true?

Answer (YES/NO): NO